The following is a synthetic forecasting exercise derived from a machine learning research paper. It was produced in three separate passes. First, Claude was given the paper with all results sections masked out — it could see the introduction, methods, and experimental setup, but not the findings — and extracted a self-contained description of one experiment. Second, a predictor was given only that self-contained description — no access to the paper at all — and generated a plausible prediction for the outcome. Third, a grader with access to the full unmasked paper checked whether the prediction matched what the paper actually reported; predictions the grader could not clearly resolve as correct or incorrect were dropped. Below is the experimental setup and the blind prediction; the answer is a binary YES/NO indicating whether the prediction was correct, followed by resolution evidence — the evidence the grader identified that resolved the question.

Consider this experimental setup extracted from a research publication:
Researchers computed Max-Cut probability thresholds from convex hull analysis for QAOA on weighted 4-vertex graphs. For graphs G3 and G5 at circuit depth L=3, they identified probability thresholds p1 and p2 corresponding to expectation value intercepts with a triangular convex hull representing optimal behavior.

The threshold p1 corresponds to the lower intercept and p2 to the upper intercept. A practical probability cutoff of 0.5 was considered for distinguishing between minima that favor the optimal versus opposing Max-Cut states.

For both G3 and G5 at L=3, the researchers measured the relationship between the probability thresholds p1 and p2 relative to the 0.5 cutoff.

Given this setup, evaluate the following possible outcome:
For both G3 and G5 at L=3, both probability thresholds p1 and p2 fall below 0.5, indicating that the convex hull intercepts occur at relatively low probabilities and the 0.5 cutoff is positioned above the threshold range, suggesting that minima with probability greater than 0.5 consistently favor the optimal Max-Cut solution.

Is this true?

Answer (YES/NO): NO